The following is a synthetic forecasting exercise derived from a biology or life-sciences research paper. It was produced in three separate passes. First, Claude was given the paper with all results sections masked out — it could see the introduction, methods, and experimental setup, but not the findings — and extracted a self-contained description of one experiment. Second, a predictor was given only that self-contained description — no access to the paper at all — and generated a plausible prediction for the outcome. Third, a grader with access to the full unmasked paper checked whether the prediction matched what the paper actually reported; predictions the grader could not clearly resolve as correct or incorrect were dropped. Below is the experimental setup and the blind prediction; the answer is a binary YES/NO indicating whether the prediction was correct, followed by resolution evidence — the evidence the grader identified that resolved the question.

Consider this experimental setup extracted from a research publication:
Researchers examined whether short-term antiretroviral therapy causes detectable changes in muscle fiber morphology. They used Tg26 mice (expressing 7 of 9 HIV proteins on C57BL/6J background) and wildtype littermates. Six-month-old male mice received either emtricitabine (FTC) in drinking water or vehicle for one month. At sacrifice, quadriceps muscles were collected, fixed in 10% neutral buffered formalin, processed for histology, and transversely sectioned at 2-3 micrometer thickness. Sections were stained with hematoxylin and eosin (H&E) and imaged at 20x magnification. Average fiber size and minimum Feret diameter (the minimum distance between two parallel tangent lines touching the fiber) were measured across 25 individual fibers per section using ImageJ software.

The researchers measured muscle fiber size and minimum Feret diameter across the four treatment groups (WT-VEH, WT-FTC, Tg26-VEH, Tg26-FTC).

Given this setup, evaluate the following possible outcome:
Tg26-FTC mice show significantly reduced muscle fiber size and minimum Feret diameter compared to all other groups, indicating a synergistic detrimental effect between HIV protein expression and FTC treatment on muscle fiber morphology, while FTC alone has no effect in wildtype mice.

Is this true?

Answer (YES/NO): NO